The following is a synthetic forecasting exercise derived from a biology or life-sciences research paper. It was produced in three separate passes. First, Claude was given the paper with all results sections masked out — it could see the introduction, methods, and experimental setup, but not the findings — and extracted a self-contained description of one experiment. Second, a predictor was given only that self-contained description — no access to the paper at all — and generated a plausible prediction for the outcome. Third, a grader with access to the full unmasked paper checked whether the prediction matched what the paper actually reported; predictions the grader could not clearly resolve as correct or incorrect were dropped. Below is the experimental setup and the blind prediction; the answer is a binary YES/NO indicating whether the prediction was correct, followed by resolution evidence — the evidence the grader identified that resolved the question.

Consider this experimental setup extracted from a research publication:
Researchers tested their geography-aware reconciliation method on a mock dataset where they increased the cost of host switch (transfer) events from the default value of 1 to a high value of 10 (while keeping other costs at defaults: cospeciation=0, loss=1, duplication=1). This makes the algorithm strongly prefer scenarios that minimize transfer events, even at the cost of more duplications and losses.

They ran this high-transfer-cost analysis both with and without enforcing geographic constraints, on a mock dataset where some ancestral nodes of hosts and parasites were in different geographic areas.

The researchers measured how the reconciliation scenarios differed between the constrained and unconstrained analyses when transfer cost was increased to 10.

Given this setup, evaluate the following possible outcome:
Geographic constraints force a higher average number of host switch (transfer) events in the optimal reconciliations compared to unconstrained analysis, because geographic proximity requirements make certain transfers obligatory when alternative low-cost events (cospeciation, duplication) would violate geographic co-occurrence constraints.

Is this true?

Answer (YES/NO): YES